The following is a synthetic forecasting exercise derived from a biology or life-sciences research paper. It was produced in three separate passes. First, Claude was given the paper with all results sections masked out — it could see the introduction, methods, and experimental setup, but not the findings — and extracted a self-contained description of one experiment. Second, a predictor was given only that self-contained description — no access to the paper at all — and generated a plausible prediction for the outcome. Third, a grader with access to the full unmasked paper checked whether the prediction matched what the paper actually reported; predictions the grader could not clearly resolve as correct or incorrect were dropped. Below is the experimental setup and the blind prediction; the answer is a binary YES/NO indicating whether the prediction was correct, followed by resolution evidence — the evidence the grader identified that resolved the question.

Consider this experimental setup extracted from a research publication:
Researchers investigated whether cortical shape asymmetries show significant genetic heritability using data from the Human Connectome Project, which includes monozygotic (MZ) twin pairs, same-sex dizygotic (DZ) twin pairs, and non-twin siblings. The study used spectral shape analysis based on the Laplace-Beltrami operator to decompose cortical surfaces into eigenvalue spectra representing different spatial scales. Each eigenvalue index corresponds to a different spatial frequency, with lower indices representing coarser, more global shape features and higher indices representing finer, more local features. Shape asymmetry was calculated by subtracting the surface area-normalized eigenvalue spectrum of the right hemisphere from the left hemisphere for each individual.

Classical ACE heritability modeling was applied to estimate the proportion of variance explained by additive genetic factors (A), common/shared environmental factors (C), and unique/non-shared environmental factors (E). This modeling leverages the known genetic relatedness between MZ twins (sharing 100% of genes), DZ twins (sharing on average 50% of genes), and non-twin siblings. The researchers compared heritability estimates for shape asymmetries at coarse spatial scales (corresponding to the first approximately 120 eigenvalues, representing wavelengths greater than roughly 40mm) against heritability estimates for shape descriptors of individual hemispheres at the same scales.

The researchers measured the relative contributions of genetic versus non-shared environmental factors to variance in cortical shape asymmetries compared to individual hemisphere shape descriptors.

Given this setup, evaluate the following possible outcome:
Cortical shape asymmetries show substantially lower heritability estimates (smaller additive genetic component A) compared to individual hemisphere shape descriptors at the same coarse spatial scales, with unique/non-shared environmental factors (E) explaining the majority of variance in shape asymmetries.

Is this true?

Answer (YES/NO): YES